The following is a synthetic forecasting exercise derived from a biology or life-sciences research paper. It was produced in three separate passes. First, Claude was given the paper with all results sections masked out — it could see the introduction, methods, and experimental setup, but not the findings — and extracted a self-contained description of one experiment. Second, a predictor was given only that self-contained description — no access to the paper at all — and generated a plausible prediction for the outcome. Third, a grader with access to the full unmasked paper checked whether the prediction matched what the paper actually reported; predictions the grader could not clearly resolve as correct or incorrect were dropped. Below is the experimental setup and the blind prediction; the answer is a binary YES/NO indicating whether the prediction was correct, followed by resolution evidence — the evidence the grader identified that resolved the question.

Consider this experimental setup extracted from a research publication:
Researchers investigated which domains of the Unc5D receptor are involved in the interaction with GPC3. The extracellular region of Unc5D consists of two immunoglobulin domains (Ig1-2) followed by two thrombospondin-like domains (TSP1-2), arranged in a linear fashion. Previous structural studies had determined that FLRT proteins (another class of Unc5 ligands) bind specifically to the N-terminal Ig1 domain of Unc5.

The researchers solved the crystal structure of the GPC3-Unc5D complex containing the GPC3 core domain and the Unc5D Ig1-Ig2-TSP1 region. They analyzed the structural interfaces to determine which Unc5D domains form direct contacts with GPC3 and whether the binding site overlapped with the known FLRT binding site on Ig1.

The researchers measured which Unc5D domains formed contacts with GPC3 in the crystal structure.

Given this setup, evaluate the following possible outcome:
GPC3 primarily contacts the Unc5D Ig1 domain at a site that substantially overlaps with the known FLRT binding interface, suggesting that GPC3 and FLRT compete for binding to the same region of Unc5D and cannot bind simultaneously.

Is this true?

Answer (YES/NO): NO